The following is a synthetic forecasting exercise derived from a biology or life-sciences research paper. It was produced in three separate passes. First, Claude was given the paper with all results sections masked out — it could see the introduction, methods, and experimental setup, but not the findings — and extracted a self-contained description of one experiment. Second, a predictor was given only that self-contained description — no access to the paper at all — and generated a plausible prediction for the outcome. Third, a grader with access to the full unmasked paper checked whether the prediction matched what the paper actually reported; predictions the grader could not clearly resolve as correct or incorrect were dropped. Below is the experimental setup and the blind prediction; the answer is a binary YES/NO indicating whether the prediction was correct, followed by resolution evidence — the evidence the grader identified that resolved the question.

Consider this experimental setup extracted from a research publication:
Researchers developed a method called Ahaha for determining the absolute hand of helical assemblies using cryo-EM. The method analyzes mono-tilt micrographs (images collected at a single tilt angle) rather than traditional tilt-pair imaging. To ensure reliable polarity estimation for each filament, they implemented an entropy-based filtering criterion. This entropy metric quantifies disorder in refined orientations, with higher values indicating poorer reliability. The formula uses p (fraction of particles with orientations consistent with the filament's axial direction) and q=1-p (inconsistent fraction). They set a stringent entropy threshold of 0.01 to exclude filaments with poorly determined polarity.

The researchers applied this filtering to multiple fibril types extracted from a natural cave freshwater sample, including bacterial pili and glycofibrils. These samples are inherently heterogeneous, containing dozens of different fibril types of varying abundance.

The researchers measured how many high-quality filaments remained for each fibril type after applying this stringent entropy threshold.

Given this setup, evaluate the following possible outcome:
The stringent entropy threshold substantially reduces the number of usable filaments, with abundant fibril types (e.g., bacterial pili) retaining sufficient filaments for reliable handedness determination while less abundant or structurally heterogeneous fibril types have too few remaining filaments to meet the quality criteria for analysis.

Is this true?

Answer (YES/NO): NO